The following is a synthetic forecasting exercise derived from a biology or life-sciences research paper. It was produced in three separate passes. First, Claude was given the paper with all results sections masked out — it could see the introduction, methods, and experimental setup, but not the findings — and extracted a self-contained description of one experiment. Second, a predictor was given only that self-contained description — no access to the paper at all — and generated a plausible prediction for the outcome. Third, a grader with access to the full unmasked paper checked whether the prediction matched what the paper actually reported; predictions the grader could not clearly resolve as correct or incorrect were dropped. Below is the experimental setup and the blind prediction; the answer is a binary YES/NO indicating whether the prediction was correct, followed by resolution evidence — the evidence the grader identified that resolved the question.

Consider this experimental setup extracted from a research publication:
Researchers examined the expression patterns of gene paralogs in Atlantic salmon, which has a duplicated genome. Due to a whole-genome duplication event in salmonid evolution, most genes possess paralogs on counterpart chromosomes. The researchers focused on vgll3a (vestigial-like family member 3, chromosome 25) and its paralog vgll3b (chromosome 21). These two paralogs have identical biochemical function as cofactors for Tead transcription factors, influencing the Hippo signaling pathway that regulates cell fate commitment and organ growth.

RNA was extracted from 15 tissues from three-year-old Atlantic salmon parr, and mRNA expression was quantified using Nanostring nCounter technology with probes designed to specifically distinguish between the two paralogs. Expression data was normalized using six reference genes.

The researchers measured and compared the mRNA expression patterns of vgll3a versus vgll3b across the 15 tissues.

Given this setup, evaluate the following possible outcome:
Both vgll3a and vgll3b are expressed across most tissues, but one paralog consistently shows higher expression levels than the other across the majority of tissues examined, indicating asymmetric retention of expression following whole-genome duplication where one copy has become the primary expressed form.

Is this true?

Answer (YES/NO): NO